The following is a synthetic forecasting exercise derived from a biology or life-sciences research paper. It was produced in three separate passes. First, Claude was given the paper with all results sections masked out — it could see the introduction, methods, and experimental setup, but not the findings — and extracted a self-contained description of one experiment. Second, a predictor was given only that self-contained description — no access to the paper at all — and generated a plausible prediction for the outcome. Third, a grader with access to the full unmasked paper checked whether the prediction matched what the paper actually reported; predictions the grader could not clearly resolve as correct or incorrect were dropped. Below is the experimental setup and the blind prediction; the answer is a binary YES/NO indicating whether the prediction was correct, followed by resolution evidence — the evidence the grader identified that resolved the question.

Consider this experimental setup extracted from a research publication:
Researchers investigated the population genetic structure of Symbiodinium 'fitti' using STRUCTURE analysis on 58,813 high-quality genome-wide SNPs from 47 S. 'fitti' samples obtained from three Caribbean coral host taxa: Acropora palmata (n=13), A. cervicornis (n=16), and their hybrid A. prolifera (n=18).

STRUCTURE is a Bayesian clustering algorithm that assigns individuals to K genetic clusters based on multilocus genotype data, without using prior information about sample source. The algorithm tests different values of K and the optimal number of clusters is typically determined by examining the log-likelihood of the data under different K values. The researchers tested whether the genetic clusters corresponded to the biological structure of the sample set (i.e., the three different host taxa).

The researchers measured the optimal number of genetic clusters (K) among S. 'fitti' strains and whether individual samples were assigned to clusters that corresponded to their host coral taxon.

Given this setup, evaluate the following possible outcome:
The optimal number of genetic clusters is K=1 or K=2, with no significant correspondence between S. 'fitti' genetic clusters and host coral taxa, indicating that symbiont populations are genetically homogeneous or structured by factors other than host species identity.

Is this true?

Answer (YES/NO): NO